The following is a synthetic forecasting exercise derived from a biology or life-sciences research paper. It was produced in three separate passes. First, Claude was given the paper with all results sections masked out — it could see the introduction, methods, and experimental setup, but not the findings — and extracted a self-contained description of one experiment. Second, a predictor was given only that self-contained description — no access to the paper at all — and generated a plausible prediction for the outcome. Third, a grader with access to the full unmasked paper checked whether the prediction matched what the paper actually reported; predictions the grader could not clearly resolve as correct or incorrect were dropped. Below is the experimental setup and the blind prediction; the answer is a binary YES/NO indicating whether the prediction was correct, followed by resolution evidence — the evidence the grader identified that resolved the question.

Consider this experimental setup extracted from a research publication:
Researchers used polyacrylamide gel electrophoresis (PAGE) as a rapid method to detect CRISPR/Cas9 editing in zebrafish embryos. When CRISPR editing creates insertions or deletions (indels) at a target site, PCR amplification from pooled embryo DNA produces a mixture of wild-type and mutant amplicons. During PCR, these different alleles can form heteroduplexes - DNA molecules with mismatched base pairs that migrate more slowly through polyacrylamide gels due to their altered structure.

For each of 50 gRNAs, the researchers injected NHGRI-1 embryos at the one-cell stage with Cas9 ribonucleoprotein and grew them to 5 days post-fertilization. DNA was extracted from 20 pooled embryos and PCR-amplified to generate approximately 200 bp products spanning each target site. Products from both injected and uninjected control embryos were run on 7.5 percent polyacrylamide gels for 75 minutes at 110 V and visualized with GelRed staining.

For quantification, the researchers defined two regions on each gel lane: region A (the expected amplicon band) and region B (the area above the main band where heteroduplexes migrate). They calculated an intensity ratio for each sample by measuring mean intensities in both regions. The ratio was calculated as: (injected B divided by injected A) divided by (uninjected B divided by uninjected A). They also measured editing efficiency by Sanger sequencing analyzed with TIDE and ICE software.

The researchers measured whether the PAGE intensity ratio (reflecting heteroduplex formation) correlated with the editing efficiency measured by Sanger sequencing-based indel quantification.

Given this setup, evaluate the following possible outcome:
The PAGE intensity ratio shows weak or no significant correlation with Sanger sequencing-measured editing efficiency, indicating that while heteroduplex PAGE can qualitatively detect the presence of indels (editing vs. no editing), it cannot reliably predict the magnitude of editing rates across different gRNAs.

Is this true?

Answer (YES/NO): YES